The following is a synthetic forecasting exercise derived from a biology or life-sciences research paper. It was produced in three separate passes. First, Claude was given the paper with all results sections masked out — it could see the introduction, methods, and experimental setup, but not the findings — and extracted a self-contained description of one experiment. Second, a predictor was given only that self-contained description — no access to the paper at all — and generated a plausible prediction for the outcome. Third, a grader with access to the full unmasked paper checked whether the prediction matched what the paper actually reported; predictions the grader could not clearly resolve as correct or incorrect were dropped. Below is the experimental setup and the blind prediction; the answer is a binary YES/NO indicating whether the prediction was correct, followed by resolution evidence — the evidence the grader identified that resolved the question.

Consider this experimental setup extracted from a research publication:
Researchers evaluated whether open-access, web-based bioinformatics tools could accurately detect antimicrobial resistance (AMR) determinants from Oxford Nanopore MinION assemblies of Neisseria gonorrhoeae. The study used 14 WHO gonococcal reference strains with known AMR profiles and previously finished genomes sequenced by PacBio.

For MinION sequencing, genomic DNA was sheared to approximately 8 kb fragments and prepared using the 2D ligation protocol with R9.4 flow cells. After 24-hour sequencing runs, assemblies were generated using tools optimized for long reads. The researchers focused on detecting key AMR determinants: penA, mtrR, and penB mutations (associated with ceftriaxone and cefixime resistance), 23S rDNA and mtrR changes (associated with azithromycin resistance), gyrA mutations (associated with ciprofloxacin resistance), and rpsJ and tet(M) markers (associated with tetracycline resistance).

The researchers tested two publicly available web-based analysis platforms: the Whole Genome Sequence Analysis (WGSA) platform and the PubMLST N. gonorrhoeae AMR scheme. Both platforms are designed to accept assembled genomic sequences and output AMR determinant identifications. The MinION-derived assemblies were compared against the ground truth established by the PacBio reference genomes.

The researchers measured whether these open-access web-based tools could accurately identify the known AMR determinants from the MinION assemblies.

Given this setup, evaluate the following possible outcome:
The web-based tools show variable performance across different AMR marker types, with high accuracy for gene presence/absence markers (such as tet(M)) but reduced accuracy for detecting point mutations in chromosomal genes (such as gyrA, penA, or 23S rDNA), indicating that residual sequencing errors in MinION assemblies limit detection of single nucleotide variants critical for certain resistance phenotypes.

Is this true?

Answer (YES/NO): NO